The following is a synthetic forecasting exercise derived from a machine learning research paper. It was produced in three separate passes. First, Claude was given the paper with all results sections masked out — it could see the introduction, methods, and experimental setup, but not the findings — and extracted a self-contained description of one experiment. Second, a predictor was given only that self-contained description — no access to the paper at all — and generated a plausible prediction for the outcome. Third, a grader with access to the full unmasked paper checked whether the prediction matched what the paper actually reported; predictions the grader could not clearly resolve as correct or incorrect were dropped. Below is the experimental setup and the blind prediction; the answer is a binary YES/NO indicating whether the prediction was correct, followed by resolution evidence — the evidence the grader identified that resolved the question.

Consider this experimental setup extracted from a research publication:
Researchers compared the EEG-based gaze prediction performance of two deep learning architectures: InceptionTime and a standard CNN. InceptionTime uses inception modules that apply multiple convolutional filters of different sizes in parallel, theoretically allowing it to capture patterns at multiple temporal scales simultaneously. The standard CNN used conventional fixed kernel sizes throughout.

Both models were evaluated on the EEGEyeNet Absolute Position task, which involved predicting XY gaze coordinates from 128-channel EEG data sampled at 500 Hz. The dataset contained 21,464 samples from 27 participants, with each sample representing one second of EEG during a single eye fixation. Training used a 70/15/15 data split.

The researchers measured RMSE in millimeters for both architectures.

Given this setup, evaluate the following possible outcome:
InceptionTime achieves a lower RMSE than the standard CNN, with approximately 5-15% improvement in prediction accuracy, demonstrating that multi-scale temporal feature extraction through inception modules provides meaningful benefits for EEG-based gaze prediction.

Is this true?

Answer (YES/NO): NO